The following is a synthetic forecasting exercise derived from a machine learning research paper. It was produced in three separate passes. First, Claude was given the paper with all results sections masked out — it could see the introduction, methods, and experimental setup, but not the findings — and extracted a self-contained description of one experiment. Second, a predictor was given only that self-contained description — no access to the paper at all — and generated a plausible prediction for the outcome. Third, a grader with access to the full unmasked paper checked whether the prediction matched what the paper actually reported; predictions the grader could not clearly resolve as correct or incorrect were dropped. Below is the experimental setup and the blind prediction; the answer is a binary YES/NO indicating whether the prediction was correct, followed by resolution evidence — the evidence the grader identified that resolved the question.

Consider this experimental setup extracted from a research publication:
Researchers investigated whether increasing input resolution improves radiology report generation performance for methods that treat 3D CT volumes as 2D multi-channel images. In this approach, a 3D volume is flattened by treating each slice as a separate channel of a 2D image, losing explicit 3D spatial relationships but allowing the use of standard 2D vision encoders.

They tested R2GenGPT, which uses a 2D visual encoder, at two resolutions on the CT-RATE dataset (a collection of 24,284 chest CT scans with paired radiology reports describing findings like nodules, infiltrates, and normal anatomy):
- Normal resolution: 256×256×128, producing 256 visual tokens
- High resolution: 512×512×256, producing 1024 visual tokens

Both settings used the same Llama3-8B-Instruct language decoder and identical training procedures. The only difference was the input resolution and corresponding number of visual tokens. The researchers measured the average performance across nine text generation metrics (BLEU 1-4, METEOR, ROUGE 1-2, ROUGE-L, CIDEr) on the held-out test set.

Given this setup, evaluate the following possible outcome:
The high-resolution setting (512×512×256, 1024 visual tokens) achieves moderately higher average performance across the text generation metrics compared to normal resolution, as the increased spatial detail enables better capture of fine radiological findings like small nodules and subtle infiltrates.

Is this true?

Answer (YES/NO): YES